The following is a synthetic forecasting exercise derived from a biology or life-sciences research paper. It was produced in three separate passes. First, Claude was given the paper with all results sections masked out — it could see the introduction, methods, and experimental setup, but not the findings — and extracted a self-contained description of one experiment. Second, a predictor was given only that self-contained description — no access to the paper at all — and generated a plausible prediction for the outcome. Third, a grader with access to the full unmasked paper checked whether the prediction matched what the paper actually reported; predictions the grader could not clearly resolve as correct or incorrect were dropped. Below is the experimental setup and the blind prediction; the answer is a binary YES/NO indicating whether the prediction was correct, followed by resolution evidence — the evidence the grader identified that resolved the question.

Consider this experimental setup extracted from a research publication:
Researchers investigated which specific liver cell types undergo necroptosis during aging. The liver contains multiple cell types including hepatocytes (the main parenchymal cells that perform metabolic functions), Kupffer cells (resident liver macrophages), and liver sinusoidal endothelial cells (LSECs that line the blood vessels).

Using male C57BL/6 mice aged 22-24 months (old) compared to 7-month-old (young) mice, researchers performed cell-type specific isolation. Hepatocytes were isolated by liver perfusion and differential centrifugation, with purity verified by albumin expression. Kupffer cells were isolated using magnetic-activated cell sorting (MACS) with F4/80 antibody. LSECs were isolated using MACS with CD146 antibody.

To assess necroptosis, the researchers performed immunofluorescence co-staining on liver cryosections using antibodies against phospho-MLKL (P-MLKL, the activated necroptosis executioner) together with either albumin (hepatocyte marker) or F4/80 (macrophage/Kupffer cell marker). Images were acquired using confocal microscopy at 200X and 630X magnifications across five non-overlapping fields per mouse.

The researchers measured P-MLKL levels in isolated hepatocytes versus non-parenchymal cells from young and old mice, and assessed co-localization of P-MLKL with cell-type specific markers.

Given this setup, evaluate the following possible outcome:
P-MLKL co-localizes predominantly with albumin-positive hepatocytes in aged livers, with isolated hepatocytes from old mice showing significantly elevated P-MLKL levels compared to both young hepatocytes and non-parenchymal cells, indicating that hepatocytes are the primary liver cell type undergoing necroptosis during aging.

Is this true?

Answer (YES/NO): NO